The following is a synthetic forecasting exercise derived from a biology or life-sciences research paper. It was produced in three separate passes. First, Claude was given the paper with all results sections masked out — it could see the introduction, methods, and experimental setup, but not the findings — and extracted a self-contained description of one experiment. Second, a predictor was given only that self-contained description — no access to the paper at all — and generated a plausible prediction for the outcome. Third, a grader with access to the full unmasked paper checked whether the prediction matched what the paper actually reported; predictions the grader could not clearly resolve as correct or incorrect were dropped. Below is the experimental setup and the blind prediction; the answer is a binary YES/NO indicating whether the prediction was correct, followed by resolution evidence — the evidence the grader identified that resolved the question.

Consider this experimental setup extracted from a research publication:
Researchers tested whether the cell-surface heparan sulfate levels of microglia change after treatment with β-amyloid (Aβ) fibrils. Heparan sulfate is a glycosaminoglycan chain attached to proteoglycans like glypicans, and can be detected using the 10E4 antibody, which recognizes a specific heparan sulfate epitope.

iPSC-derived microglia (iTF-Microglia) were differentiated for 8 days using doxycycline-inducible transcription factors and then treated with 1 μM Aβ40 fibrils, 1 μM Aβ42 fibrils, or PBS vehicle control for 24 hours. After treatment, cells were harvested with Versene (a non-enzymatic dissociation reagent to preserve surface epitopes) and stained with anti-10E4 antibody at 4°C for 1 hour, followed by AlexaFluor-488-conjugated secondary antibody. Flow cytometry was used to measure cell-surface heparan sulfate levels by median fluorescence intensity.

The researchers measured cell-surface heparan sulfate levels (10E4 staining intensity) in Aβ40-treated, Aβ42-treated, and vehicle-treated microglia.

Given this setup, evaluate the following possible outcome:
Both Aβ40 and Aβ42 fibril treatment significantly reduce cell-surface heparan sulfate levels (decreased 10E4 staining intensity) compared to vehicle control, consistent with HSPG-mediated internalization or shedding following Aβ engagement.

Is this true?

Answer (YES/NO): NO